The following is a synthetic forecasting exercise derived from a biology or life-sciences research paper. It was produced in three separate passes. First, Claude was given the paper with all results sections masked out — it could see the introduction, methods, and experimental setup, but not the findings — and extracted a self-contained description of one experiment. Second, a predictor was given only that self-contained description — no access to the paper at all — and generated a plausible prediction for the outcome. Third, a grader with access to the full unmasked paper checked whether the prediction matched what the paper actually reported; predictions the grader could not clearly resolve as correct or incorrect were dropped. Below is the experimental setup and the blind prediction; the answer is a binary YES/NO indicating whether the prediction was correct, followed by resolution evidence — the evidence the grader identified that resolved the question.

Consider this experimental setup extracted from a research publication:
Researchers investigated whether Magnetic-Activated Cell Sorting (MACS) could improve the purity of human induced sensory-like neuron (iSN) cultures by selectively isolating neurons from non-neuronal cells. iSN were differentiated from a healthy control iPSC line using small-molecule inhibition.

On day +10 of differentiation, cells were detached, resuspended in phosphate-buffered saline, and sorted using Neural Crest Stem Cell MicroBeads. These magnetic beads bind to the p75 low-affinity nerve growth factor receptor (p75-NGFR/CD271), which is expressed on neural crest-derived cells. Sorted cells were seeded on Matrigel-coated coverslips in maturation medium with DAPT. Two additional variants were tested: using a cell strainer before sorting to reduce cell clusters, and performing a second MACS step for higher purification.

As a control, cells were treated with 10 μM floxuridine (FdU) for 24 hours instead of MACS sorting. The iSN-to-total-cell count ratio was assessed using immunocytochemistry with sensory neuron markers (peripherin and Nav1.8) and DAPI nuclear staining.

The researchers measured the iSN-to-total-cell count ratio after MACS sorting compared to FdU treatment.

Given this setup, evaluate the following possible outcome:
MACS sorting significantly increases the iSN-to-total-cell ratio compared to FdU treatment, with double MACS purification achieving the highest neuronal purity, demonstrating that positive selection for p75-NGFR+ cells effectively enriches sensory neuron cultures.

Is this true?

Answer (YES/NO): NO